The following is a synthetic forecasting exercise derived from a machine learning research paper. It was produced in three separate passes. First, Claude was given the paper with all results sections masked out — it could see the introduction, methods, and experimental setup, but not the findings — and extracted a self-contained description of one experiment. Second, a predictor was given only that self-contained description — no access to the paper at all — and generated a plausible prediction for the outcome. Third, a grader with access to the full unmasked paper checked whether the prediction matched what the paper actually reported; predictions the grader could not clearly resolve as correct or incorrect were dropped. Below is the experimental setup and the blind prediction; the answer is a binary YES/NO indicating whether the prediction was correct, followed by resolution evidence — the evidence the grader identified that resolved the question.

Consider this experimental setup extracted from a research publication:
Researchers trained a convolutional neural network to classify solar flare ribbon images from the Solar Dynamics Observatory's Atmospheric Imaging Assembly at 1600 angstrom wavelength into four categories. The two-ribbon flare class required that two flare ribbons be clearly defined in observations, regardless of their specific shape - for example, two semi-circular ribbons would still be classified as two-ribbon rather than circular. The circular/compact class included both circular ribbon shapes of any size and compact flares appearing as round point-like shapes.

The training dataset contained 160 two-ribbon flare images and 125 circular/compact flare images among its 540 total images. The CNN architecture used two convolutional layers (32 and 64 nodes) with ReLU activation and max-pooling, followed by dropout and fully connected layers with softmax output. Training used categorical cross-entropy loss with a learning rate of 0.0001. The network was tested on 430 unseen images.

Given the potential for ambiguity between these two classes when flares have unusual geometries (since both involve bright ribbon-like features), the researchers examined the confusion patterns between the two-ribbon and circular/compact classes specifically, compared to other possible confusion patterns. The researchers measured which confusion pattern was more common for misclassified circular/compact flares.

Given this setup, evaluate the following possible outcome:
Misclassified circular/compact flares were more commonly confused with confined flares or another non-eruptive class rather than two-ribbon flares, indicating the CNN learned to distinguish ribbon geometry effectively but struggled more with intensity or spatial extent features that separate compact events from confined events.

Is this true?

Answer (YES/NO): NO